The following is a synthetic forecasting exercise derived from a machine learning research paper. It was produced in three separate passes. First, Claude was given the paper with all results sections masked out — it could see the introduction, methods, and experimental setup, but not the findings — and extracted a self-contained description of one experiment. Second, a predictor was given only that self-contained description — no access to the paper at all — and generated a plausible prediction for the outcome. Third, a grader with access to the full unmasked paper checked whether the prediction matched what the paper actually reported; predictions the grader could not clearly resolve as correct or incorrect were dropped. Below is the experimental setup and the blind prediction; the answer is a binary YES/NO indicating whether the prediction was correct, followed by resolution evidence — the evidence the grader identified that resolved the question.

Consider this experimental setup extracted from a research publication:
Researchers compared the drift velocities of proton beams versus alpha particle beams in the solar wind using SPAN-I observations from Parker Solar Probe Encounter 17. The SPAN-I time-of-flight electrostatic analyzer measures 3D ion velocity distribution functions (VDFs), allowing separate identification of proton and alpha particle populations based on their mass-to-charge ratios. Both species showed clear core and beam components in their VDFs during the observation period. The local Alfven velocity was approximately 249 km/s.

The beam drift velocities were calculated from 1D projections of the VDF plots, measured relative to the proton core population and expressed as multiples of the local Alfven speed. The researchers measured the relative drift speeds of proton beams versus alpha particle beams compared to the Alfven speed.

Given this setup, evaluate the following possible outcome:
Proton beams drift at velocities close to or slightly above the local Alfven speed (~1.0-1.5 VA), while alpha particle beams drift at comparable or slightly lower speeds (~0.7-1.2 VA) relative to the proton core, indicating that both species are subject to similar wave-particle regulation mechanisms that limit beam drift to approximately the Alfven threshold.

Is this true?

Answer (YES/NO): YES